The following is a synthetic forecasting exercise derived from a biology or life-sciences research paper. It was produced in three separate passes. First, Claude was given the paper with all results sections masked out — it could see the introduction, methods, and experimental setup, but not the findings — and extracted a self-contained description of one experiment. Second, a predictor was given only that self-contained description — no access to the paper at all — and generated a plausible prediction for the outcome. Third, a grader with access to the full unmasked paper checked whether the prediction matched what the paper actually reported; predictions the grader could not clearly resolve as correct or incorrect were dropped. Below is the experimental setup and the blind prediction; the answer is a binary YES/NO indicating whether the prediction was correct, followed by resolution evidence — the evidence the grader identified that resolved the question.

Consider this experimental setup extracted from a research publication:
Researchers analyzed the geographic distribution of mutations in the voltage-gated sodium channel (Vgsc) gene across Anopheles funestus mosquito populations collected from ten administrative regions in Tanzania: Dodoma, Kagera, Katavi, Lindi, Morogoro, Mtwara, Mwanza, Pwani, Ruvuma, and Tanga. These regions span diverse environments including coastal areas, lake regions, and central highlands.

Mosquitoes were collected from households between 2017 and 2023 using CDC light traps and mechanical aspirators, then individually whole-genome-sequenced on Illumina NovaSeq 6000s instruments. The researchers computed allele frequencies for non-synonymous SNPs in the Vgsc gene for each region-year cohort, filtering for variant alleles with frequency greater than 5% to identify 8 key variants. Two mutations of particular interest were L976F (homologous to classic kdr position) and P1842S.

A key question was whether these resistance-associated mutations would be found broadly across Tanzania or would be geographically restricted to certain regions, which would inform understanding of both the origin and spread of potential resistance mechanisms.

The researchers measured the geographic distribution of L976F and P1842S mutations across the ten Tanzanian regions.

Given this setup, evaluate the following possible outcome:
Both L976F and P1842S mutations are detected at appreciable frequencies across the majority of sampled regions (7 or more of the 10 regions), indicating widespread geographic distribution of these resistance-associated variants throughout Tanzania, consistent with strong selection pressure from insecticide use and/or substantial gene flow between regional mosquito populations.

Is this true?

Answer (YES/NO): NO